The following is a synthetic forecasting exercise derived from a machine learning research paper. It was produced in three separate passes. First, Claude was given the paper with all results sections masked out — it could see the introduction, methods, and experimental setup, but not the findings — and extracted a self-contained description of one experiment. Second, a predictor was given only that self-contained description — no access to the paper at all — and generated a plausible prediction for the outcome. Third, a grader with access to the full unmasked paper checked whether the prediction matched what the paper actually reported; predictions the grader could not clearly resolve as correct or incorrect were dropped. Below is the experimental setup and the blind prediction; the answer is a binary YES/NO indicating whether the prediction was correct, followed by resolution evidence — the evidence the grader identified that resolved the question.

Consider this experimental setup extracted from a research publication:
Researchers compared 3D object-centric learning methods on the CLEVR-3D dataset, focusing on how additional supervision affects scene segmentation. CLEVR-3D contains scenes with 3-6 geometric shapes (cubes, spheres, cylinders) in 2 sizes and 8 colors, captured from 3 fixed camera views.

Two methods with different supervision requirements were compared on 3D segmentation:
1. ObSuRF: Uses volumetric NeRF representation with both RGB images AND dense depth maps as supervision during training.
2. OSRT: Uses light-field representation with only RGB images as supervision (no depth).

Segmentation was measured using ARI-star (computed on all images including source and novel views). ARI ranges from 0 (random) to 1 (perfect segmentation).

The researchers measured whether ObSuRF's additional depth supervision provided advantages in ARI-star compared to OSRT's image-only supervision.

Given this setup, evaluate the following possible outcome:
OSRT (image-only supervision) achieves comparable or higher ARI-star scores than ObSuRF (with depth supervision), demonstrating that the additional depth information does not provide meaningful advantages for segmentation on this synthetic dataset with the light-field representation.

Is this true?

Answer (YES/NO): NO